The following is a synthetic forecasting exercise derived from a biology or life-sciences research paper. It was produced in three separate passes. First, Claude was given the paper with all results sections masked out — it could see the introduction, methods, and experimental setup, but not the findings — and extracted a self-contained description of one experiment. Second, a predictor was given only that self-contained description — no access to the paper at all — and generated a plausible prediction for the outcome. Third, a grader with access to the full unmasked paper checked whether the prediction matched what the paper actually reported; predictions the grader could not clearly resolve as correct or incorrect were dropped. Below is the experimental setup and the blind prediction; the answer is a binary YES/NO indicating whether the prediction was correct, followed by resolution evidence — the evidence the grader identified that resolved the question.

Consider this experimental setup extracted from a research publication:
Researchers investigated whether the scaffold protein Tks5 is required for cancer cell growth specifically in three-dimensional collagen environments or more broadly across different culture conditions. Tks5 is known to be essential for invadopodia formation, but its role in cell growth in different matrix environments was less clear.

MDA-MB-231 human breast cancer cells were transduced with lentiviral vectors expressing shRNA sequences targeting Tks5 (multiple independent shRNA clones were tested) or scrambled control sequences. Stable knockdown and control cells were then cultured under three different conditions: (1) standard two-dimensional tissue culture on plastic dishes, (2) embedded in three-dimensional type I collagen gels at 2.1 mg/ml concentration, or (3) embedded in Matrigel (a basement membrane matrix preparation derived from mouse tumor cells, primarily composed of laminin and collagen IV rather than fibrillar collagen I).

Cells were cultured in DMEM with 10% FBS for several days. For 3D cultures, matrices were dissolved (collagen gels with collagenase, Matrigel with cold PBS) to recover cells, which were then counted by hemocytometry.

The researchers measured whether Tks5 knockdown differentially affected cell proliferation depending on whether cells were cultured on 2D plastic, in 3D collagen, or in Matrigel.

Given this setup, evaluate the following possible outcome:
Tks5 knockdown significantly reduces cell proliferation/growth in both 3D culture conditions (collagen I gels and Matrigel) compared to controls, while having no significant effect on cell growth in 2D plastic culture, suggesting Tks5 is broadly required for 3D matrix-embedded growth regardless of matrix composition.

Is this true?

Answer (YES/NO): YES